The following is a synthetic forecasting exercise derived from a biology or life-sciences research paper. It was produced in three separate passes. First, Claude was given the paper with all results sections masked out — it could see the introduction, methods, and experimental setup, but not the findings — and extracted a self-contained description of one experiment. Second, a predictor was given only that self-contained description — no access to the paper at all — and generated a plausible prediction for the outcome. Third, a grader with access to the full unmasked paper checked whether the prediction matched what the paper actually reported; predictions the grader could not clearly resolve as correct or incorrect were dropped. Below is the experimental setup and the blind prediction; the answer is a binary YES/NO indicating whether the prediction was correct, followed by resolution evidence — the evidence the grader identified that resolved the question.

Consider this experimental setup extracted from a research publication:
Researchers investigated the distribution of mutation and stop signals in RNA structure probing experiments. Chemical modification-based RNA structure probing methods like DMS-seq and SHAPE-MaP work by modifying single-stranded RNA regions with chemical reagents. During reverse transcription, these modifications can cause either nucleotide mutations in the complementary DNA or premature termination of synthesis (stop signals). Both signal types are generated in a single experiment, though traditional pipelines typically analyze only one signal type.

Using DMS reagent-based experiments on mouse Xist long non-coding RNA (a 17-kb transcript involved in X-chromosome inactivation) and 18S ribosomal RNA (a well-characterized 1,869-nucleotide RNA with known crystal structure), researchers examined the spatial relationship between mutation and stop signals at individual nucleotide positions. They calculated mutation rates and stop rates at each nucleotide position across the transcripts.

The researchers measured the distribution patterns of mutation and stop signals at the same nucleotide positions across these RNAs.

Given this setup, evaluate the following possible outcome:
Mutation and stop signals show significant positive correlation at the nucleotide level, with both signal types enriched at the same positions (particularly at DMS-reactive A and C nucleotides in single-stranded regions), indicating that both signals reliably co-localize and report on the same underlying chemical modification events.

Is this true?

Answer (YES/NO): NO